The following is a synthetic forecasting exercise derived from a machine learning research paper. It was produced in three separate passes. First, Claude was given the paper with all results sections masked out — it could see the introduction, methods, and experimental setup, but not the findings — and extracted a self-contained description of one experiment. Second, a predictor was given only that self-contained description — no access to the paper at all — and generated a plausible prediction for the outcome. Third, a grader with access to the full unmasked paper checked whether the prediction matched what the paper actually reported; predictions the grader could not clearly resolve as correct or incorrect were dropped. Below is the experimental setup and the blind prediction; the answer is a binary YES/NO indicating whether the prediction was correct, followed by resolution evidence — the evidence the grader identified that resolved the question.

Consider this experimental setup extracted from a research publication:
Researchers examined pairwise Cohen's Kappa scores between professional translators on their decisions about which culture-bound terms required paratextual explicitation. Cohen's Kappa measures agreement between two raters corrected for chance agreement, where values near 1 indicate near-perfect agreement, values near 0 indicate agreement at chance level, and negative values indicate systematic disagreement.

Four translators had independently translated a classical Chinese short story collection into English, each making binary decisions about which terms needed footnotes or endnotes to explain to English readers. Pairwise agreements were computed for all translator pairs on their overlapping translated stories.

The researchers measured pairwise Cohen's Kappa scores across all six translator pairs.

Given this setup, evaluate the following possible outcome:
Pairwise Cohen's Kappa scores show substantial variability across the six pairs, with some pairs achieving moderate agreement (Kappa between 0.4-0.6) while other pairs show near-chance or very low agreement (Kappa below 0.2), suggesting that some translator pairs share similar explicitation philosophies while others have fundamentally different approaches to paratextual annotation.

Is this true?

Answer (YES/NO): NO